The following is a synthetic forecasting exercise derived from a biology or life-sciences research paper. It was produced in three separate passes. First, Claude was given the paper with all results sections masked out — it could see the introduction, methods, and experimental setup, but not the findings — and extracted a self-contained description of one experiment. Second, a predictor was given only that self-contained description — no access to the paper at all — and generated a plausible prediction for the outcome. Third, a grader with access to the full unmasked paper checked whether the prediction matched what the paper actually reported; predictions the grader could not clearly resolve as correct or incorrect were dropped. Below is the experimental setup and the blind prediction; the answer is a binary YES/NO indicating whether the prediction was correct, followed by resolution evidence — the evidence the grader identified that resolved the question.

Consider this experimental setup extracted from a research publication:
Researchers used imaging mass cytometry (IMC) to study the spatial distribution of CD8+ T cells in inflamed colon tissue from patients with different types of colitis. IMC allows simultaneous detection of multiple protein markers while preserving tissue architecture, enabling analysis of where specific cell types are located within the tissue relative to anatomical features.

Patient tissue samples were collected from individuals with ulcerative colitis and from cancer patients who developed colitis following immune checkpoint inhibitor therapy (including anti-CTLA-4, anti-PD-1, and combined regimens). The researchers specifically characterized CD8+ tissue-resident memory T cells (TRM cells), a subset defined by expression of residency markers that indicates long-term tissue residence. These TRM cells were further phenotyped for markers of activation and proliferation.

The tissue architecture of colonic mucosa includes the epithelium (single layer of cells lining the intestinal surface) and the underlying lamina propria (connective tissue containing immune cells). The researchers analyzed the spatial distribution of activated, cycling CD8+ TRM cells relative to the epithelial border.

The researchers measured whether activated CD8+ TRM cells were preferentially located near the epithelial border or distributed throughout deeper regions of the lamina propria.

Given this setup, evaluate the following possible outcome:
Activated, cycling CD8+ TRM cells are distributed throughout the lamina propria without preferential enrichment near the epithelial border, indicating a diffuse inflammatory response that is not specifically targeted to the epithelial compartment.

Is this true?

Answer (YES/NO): NO